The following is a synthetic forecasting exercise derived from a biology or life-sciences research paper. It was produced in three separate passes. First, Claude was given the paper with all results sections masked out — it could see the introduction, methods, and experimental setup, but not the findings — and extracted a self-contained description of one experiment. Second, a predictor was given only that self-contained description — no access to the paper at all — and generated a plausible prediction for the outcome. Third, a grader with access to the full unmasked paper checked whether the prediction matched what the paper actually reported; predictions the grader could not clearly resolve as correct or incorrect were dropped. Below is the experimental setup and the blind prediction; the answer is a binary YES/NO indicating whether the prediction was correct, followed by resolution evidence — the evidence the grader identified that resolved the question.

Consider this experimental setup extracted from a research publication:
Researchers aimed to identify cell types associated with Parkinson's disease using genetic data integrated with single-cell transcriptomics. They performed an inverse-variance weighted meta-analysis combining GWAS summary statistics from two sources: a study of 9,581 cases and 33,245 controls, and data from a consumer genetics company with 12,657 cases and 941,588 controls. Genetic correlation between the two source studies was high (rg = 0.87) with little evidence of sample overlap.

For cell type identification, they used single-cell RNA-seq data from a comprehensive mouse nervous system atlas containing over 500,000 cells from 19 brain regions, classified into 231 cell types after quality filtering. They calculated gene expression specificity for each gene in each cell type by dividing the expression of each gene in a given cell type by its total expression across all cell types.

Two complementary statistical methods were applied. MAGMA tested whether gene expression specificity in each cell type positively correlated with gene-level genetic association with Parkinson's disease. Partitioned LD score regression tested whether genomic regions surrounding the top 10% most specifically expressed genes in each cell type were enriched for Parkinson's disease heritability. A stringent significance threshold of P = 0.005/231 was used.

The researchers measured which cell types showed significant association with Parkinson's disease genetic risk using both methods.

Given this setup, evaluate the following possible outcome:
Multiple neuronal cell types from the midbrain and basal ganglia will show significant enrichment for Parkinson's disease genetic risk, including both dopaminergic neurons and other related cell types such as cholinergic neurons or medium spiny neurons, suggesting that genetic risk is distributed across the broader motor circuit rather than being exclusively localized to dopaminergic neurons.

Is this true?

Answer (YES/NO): NO